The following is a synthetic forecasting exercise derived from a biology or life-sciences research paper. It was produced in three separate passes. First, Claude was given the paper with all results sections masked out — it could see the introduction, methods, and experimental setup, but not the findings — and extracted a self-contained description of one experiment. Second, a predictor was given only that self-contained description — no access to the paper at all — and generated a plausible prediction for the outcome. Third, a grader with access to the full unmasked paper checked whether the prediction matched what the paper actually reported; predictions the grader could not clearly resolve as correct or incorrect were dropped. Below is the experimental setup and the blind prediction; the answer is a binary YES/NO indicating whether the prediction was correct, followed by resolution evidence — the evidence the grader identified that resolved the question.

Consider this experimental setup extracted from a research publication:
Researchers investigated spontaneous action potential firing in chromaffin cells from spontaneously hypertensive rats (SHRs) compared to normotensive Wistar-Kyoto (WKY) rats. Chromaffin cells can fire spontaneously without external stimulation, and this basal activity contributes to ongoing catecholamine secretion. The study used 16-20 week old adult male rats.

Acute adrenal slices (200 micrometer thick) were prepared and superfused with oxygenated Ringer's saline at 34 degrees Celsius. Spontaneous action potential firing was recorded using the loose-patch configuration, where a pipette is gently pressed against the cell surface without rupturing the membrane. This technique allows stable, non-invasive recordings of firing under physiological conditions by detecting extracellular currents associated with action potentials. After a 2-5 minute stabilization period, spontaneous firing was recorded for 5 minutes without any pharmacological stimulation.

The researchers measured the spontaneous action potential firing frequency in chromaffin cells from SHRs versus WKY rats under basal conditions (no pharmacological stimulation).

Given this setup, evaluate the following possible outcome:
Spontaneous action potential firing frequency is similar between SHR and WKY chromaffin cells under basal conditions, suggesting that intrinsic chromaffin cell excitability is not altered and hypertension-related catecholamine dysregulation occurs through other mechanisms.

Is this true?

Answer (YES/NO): YES